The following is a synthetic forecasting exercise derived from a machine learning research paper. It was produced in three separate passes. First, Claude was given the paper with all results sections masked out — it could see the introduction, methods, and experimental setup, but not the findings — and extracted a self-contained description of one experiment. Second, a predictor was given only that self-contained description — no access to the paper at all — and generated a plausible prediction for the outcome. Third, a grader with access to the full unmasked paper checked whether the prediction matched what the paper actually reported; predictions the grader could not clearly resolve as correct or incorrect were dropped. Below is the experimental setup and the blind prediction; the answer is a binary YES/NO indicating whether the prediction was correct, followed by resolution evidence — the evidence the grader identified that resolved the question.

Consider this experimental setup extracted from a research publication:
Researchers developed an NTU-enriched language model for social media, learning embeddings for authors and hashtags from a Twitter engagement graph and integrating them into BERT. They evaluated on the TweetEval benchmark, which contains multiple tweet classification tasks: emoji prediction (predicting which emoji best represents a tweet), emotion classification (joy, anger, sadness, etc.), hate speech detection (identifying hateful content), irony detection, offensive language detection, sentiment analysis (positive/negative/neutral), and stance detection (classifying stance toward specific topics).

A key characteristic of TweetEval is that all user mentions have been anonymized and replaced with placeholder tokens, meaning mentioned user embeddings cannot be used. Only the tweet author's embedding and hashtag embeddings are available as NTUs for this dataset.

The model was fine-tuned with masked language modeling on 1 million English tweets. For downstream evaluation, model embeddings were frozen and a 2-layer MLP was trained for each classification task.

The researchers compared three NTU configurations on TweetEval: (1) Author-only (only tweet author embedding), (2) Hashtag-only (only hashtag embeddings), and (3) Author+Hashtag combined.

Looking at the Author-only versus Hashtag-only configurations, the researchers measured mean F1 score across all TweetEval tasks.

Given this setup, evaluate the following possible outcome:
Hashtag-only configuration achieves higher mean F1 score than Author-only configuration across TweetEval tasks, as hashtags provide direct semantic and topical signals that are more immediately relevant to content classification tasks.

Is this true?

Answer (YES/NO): YES